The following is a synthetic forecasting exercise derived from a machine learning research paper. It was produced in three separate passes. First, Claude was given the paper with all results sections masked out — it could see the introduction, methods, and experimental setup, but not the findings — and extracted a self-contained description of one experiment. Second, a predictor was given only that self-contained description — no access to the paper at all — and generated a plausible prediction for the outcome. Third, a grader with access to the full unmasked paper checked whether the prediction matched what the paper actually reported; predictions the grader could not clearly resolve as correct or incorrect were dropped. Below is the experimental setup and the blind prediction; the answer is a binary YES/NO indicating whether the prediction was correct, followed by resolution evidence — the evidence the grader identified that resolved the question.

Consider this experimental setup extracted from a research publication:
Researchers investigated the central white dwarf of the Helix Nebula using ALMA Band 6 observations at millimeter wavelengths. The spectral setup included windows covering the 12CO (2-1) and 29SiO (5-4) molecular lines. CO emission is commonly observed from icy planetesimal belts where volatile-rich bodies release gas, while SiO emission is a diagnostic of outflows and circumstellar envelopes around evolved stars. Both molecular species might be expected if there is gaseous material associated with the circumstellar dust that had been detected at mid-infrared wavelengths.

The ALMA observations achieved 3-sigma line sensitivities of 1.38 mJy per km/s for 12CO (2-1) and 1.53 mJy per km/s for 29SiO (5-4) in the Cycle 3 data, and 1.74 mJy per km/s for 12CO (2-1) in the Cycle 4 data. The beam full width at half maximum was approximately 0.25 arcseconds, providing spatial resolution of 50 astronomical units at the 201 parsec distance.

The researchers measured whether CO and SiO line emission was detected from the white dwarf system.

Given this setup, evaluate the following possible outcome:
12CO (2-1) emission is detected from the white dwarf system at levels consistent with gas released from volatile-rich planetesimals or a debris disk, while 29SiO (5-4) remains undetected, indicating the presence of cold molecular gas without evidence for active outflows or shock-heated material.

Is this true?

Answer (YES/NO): NO